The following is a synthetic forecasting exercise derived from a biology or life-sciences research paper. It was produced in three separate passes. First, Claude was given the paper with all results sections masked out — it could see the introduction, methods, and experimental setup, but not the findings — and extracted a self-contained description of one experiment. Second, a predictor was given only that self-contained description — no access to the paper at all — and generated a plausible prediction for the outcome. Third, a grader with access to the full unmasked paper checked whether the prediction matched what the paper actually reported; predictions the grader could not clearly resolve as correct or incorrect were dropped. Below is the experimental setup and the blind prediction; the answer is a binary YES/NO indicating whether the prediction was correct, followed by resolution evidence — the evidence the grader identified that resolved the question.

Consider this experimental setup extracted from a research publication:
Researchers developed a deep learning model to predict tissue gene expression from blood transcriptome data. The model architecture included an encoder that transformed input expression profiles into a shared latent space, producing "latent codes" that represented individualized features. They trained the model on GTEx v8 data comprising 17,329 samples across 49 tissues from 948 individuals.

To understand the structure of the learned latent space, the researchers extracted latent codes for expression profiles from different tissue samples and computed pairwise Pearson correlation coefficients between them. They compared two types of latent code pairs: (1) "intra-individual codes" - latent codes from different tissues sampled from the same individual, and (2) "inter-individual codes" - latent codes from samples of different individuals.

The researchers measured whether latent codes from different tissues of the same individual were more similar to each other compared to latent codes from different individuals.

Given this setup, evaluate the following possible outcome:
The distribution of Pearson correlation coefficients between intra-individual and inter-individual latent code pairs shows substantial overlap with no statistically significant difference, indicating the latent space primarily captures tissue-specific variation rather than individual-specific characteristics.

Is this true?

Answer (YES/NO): NO